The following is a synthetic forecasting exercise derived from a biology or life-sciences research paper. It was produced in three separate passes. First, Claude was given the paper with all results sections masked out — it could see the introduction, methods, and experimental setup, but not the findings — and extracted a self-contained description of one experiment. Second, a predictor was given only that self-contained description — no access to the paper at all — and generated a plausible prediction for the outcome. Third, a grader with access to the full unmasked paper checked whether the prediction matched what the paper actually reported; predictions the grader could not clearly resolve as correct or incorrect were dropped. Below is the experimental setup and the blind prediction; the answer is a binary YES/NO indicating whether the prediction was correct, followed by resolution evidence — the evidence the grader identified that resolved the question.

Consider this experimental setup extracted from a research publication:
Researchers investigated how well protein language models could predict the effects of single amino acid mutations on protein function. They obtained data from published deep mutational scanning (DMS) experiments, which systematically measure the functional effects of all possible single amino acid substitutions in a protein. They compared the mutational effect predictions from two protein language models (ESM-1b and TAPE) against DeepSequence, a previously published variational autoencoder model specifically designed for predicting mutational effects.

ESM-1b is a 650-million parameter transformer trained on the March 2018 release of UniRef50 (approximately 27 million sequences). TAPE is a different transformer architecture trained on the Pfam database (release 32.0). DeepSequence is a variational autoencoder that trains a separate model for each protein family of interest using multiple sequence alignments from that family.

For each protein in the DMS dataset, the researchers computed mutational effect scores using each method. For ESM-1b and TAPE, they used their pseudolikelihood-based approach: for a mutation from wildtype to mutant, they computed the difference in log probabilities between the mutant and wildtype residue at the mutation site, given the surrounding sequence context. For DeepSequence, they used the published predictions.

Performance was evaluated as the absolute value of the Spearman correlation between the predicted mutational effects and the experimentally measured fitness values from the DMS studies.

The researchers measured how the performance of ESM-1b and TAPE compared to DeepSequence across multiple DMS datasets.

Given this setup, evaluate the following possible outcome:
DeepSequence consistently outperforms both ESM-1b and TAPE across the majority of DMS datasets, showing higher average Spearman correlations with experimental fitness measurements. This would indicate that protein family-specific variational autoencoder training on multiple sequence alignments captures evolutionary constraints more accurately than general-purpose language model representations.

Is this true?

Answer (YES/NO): NO